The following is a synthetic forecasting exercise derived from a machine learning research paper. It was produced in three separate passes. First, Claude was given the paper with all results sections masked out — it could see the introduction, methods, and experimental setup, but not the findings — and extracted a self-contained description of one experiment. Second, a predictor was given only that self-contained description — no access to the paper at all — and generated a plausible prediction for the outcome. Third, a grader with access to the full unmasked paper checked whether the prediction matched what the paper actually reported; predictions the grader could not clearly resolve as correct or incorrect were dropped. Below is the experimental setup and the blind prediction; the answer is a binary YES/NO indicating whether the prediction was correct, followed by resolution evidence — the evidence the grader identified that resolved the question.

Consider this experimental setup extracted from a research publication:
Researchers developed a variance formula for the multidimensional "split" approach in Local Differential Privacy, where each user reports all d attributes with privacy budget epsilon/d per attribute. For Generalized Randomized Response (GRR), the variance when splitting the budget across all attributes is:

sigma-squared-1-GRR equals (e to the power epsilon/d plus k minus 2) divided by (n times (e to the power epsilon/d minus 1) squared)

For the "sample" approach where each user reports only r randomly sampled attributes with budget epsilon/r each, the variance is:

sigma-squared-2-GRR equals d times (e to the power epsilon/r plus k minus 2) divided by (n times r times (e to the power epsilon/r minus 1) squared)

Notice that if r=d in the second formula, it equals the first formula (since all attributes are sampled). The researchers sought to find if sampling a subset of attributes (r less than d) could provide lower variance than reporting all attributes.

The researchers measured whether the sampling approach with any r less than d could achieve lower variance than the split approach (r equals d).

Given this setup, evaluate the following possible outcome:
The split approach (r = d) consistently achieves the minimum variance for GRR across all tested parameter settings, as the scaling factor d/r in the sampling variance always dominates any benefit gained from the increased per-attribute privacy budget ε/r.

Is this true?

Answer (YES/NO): NO